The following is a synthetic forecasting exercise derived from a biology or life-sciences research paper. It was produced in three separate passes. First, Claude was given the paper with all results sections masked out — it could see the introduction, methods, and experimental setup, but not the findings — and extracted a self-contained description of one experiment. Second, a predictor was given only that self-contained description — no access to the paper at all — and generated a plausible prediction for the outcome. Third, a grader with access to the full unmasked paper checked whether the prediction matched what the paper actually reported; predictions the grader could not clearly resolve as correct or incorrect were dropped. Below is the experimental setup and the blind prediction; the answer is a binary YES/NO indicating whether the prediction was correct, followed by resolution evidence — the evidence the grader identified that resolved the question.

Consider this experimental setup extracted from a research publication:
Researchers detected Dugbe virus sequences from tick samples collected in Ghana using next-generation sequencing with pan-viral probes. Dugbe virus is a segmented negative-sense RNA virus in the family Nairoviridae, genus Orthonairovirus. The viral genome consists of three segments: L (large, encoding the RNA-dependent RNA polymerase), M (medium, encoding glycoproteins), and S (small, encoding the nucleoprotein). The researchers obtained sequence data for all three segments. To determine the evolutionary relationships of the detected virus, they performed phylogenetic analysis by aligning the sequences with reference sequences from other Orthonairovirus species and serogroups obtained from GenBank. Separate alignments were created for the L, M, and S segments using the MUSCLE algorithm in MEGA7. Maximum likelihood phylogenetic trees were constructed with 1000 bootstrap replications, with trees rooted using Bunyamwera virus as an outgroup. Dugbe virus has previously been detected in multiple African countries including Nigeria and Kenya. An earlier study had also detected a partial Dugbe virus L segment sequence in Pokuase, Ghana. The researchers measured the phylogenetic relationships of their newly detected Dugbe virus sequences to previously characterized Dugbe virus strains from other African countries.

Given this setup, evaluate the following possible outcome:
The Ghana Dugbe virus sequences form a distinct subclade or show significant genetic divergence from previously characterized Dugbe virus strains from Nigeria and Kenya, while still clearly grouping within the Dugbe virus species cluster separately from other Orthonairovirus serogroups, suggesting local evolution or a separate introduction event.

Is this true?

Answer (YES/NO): NO